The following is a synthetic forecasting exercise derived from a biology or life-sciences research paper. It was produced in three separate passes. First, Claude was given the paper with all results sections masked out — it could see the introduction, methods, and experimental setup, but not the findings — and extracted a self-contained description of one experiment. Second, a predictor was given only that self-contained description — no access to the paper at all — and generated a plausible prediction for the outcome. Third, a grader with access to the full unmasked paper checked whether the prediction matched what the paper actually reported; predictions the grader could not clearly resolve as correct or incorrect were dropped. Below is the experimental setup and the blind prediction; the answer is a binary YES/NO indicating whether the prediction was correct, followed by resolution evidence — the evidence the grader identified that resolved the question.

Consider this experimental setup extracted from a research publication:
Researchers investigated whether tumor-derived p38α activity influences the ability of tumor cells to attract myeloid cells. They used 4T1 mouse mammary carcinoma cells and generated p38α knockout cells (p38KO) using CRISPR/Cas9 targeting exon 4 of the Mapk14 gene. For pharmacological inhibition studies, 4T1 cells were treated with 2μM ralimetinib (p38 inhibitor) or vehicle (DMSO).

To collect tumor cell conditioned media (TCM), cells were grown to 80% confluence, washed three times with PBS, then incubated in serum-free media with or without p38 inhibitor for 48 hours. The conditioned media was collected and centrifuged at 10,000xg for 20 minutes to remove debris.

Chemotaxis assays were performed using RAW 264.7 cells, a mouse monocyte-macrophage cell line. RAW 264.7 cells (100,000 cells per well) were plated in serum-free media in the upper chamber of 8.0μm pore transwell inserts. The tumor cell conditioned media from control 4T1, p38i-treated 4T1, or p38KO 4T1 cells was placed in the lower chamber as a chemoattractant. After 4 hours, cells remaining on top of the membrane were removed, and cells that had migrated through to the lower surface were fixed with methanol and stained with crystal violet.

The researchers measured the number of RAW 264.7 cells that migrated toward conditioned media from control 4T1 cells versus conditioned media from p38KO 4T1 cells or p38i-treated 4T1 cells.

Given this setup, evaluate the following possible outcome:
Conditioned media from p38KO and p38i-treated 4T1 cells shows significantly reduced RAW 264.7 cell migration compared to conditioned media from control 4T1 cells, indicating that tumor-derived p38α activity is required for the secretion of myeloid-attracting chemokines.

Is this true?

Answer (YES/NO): YES